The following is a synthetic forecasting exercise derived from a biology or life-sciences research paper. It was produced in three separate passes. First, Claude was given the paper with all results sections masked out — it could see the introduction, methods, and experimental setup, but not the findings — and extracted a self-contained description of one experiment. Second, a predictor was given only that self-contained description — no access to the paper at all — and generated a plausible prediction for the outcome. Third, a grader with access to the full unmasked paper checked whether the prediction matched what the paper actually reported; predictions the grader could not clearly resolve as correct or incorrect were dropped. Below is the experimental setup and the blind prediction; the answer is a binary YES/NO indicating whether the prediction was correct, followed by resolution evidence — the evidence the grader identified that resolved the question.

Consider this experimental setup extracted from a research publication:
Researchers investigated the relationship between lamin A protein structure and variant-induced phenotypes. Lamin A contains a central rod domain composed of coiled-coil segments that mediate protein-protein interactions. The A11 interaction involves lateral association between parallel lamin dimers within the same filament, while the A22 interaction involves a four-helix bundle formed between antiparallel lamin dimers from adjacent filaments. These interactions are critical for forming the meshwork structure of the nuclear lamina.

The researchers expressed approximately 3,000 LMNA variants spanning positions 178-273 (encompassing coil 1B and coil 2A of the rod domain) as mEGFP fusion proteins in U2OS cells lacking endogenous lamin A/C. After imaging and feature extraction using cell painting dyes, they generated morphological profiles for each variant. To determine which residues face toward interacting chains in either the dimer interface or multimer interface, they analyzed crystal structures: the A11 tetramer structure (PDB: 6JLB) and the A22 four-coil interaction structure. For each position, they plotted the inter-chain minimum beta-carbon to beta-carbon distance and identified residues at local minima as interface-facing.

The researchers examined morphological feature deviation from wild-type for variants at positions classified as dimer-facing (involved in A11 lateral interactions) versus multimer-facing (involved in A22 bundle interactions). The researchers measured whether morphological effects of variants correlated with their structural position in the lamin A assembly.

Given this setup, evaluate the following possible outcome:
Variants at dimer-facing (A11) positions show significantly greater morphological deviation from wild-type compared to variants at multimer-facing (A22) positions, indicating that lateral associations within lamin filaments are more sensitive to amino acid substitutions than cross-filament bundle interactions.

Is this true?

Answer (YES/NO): NO